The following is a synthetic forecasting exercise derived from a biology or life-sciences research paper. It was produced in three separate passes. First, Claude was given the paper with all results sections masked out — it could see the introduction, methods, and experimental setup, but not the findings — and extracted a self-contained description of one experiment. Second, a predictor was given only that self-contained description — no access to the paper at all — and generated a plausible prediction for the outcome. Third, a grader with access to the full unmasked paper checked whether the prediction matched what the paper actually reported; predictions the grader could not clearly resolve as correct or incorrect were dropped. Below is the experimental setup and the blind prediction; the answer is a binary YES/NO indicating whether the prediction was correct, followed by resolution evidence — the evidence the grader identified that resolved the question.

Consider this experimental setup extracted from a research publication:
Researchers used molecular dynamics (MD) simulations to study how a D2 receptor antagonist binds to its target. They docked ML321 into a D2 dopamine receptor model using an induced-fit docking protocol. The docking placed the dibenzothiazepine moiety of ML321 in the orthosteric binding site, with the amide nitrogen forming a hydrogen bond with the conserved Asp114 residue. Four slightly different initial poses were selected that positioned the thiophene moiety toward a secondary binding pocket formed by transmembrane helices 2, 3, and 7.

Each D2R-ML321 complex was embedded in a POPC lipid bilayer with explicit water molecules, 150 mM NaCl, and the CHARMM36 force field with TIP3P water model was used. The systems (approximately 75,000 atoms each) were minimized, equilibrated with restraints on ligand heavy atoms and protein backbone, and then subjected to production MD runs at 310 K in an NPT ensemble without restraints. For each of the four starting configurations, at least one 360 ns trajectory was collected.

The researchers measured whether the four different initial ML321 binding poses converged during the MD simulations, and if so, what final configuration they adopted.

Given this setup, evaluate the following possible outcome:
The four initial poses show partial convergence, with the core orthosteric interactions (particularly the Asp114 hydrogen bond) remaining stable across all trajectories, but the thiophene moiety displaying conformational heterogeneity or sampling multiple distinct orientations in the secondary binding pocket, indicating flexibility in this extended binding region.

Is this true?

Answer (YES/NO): NO